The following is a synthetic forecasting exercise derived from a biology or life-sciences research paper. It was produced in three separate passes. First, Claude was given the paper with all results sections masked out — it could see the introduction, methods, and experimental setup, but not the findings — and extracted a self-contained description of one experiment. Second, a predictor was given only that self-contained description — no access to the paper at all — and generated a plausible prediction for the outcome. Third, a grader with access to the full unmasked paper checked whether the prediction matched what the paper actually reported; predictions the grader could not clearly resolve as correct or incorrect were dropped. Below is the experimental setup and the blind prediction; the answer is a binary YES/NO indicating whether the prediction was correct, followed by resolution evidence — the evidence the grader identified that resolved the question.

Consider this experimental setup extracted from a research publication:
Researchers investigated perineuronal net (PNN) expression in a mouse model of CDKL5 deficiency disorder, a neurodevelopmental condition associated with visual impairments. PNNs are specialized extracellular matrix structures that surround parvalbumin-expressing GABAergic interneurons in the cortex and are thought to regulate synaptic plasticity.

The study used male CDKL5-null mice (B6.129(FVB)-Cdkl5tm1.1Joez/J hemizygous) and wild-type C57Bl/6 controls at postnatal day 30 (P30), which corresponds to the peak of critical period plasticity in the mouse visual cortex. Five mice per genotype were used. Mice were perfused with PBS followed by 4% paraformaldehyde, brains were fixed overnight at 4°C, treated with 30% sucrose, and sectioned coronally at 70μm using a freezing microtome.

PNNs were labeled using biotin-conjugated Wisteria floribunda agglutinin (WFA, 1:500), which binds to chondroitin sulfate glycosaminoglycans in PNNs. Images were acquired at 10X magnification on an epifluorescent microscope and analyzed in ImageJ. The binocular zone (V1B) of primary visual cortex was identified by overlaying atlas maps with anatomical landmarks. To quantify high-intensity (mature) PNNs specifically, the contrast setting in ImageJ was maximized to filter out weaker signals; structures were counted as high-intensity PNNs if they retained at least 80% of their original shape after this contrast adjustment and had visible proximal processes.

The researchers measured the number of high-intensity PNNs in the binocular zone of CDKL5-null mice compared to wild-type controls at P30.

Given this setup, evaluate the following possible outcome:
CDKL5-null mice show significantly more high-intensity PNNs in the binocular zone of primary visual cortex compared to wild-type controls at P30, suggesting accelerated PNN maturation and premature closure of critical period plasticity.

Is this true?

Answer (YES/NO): YES